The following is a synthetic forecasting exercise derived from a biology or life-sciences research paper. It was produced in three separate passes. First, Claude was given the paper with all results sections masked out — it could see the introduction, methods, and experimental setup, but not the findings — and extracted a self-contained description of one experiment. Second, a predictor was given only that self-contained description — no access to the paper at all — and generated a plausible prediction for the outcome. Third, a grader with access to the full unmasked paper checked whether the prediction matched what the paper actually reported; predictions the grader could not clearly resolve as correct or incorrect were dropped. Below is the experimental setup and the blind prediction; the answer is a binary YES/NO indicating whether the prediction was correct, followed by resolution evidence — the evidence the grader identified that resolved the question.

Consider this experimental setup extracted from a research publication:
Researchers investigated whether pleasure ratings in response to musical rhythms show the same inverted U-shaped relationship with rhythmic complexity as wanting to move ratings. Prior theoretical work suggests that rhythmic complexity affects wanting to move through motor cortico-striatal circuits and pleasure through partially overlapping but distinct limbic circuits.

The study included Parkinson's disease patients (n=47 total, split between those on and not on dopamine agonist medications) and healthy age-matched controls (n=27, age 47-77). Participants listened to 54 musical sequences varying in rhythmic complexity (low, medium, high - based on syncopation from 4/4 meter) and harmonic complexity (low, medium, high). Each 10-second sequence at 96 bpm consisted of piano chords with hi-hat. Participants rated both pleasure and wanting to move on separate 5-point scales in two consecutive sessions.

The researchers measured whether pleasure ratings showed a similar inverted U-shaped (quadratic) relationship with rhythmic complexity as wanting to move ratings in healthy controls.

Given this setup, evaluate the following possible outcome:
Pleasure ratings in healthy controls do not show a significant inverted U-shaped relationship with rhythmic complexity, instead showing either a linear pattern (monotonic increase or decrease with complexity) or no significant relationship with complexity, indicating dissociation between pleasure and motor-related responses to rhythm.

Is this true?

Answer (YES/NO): NO